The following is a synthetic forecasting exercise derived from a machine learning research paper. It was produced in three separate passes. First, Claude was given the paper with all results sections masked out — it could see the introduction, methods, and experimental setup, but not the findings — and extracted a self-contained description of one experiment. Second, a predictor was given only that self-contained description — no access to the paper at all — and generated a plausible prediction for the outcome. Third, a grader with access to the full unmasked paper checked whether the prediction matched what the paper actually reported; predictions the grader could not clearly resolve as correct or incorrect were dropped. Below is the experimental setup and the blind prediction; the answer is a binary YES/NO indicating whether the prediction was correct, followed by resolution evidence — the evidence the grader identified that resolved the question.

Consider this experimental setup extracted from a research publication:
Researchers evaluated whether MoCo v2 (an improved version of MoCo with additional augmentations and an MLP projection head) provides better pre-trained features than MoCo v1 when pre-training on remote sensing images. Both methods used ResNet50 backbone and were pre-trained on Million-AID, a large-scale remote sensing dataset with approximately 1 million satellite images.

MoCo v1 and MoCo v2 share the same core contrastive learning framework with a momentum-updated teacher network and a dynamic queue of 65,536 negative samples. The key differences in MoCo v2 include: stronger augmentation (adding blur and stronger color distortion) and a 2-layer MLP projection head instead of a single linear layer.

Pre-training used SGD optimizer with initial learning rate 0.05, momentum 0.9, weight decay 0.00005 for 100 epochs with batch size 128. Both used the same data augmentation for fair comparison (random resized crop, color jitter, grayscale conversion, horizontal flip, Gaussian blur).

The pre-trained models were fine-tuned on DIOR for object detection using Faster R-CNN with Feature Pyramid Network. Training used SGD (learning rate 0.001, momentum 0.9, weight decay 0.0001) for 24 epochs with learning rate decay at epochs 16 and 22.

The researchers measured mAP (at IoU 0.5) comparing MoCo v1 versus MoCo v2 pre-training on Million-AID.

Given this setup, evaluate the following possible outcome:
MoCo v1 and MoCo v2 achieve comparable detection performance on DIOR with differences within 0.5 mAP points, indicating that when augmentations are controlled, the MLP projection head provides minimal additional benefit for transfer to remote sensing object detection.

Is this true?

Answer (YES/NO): NO